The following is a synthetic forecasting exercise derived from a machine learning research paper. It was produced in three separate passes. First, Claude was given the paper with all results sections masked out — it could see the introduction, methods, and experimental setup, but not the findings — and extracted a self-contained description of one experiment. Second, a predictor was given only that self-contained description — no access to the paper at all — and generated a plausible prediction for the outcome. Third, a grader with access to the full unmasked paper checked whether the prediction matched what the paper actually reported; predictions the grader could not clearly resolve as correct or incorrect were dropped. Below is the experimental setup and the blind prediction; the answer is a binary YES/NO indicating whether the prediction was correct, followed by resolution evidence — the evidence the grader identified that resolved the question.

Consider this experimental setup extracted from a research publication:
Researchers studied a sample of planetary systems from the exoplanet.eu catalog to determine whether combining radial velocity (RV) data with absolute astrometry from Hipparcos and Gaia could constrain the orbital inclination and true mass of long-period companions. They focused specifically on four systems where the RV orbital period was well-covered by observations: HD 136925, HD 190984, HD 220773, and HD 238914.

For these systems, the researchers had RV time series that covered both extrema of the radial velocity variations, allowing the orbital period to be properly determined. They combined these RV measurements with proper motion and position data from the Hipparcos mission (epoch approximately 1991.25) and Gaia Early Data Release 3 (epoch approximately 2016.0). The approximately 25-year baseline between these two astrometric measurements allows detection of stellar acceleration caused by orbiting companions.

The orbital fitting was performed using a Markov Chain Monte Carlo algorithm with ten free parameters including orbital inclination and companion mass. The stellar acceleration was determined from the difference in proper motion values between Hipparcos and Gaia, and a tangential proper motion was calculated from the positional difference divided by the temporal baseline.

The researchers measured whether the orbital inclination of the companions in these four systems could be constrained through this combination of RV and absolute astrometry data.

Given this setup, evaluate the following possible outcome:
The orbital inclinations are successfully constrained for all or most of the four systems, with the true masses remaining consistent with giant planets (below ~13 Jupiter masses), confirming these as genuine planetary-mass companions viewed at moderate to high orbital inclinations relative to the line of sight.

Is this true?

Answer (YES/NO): NO